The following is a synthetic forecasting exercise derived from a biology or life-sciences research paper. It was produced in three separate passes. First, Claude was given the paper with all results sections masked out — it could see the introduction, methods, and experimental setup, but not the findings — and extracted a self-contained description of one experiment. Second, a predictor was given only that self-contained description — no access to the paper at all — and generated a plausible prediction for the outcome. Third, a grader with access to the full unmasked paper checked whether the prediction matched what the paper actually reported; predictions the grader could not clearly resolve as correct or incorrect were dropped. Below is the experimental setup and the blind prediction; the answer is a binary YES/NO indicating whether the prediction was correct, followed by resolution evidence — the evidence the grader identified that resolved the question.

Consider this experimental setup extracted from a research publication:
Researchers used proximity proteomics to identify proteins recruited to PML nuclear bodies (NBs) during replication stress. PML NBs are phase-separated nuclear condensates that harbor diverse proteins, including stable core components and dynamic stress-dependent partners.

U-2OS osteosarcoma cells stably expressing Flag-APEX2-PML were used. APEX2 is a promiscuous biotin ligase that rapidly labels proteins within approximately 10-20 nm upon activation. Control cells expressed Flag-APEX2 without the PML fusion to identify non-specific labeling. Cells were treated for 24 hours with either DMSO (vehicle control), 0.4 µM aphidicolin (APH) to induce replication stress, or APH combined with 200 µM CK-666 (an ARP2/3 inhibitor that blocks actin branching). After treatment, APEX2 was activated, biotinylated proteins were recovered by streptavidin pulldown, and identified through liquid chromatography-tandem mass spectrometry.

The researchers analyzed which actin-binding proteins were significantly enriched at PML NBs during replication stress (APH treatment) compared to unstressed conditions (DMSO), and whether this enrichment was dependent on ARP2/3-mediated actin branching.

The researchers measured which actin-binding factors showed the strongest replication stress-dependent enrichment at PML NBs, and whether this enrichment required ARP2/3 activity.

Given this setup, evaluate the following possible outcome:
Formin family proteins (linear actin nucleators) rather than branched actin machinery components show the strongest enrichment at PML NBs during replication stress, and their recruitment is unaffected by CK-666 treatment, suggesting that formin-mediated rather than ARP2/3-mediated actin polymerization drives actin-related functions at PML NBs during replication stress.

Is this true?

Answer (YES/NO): NO